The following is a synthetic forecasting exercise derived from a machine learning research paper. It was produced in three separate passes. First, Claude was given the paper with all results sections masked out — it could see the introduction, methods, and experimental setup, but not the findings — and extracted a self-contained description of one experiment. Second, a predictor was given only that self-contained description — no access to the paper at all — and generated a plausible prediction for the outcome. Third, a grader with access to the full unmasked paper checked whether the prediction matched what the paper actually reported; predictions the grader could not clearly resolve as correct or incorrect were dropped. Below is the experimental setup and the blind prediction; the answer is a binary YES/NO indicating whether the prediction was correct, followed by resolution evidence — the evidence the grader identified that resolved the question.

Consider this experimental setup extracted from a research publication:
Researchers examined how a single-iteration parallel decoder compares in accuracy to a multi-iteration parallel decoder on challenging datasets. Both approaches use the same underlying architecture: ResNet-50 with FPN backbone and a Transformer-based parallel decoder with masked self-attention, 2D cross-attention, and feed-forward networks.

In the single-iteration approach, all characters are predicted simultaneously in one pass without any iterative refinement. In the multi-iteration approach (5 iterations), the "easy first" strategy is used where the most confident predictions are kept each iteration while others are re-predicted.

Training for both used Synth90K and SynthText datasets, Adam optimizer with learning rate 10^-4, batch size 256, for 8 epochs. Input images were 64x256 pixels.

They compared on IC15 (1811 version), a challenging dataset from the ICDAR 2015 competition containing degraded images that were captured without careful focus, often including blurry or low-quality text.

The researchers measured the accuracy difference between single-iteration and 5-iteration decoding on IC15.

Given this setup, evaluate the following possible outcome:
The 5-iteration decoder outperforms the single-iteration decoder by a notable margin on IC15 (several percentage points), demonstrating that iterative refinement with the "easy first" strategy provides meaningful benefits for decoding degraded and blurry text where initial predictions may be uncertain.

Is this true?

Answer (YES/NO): YES